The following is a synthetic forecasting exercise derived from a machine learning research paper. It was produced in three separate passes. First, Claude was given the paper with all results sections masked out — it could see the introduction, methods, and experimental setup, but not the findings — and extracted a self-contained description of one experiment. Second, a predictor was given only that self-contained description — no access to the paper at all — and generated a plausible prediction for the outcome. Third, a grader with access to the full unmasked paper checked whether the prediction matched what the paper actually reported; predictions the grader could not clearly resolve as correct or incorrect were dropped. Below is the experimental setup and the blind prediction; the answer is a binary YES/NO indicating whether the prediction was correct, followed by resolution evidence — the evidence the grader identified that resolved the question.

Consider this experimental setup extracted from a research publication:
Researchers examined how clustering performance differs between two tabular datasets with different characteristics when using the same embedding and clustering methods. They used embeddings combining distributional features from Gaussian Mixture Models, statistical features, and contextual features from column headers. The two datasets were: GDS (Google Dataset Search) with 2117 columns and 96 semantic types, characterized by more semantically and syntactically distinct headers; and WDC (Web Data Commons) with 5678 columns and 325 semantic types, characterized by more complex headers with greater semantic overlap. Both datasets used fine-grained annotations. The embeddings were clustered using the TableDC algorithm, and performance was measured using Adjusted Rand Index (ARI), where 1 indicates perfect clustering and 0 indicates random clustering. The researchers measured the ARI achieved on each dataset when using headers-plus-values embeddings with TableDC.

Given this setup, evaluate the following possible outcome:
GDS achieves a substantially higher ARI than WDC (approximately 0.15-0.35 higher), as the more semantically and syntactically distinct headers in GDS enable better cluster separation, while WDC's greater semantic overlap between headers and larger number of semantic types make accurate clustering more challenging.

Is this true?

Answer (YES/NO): NO